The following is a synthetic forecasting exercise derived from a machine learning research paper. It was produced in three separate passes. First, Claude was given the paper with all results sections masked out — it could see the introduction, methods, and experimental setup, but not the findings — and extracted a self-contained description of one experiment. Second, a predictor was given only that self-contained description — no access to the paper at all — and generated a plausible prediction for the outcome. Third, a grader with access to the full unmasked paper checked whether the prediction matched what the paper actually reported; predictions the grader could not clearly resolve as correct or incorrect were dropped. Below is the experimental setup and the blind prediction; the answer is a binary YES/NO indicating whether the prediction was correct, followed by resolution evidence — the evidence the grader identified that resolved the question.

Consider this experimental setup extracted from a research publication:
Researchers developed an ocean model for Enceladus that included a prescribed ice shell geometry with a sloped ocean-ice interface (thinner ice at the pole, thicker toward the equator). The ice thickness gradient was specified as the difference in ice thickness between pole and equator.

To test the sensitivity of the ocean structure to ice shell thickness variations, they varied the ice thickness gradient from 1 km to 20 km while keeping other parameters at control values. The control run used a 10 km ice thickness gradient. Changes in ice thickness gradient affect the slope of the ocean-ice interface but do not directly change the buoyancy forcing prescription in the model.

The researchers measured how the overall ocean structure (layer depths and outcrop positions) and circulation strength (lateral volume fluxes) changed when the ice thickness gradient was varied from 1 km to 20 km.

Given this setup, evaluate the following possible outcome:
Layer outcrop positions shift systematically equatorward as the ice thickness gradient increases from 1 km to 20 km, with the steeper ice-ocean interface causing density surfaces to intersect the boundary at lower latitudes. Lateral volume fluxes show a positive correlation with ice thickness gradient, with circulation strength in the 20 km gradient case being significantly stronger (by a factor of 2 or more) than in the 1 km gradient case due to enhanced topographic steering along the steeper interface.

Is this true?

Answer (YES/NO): NO